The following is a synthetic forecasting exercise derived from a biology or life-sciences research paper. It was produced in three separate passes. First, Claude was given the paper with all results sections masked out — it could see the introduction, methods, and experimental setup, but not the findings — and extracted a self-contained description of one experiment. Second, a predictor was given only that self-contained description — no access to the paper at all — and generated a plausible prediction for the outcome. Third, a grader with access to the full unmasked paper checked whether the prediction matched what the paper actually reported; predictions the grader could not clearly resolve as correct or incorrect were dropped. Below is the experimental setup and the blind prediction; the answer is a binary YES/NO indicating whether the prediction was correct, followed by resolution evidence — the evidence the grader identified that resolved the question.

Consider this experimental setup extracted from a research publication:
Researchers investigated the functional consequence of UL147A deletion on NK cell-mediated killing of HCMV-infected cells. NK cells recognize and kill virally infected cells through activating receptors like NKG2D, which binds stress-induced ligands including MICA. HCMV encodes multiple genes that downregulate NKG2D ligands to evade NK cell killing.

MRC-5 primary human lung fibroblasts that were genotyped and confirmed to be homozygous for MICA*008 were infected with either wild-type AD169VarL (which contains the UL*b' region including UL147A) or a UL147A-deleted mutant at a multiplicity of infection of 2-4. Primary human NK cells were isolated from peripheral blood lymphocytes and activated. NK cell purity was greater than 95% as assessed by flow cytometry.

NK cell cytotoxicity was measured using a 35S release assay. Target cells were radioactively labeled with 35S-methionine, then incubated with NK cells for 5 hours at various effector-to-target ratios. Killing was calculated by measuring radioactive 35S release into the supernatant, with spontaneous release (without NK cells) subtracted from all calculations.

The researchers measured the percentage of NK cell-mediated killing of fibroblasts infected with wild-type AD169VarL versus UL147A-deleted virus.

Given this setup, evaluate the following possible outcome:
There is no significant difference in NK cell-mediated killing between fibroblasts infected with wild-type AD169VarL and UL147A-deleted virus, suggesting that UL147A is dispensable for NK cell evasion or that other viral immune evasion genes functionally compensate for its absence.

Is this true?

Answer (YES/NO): NO